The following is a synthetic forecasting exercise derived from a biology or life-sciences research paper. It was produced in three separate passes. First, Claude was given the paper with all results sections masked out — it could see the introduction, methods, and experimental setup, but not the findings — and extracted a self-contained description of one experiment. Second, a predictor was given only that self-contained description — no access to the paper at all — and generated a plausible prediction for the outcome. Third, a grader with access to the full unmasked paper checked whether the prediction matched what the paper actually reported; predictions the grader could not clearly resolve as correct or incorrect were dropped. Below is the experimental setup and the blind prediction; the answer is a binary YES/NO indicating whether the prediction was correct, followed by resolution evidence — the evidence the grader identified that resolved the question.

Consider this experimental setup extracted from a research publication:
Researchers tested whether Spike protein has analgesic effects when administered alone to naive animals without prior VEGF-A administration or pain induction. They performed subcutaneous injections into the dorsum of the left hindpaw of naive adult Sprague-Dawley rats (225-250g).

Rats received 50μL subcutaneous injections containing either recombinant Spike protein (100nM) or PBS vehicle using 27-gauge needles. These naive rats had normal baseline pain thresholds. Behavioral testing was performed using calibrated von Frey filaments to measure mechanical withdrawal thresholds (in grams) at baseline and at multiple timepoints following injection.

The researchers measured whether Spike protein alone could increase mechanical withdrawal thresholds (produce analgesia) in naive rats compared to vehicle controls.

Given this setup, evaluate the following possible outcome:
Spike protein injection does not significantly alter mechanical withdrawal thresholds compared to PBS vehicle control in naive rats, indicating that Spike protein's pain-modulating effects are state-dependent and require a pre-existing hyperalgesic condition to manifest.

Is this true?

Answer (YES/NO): YES